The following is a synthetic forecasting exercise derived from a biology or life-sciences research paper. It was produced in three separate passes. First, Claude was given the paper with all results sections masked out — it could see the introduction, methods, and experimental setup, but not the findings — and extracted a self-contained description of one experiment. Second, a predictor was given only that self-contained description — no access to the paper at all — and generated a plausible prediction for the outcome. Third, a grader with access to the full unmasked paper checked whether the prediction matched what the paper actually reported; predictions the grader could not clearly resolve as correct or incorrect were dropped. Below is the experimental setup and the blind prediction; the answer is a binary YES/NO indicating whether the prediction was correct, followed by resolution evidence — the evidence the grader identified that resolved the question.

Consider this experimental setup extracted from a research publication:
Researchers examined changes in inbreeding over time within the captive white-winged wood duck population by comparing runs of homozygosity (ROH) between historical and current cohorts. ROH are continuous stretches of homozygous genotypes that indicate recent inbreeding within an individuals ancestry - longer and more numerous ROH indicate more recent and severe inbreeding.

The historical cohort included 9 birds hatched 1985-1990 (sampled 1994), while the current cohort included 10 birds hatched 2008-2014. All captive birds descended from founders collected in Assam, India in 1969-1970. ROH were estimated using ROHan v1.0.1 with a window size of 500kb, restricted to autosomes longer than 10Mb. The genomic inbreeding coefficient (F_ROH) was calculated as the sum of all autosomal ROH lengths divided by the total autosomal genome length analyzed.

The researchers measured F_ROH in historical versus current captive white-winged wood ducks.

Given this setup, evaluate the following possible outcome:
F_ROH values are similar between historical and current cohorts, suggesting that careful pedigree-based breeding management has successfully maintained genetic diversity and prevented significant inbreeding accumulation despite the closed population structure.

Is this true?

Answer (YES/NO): NO